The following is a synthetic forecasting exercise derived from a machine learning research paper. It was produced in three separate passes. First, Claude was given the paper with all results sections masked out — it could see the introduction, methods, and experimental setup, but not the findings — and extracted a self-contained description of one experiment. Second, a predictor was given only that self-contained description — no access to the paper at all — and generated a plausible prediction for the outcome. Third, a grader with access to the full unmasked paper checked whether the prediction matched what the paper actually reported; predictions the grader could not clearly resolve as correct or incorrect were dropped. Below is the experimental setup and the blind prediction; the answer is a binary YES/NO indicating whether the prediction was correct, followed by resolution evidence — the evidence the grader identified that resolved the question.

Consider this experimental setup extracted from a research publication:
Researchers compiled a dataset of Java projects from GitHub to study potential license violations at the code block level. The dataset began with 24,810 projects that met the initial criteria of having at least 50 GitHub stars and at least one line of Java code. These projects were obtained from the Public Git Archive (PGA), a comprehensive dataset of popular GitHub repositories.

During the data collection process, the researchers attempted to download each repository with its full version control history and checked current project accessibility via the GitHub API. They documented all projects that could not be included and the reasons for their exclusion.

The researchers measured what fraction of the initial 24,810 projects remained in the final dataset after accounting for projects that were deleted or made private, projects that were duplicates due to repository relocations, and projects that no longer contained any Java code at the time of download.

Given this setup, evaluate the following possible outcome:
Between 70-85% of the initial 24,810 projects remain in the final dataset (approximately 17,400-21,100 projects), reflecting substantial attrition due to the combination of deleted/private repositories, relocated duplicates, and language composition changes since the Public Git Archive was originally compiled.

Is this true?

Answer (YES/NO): NO